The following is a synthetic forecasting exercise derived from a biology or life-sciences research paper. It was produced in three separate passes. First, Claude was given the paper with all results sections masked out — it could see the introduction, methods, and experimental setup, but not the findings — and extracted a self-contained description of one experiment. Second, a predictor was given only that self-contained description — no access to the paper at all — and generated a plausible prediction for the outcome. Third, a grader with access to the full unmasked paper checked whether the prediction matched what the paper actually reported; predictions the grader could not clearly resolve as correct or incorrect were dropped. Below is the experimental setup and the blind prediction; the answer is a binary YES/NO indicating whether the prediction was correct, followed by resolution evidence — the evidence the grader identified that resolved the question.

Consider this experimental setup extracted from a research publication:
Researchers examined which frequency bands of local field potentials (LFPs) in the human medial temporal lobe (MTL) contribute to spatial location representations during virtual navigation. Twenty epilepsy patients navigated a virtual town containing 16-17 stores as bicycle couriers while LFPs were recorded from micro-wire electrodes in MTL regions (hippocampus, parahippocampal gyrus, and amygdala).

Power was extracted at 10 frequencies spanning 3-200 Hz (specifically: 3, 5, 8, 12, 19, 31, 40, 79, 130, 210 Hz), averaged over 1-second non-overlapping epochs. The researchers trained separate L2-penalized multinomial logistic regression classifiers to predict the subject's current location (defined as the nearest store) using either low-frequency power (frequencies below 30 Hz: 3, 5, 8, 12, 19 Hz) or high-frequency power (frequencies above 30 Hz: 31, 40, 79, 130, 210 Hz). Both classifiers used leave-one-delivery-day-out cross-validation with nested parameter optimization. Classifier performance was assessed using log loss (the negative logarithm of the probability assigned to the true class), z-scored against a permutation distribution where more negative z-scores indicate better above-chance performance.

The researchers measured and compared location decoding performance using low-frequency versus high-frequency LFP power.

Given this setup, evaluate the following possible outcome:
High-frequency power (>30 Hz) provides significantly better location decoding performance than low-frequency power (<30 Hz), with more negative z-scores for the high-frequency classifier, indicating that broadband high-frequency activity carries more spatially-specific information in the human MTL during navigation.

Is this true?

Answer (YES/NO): NO